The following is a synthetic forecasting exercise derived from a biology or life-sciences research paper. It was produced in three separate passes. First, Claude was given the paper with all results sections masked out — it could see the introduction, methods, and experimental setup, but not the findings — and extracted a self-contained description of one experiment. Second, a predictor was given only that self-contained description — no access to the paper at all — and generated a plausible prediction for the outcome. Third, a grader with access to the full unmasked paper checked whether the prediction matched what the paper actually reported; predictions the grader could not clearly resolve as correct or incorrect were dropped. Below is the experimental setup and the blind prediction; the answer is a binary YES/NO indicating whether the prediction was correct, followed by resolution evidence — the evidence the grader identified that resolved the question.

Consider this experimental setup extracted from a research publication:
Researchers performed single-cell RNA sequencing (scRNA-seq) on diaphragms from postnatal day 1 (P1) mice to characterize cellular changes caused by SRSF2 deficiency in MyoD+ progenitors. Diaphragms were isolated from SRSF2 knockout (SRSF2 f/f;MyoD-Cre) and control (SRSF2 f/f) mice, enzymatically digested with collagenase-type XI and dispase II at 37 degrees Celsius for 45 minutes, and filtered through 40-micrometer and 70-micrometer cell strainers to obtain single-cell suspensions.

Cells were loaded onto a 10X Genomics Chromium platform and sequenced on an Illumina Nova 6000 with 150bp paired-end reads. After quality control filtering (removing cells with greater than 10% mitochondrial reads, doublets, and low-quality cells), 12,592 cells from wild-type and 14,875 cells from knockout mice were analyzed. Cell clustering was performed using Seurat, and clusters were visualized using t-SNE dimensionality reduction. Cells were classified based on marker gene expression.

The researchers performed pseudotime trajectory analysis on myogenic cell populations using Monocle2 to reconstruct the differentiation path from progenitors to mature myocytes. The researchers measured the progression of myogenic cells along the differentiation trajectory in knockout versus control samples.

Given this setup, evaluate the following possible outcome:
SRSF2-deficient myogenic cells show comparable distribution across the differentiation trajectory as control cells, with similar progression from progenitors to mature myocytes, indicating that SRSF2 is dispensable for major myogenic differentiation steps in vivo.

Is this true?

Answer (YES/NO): NO